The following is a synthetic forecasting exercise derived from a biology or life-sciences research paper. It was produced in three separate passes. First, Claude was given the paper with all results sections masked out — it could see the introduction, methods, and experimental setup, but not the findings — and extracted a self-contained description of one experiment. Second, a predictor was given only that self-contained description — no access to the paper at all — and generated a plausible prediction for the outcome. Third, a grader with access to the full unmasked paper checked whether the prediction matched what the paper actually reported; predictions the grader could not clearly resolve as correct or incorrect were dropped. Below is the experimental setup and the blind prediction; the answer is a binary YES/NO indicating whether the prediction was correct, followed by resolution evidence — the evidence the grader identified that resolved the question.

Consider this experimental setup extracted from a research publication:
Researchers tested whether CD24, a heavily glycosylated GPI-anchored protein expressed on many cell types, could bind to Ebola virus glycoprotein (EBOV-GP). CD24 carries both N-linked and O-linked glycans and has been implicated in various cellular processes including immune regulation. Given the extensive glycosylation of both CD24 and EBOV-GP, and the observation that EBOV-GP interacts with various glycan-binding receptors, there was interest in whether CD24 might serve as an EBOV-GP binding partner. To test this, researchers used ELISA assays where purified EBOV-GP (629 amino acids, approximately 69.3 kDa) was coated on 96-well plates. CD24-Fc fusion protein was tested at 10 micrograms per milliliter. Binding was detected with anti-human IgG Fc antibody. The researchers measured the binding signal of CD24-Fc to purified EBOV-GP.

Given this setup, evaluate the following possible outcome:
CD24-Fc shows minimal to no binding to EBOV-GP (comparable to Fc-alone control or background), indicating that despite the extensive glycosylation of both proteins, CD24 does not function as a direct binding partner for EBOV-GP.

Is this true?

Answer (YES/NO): YES